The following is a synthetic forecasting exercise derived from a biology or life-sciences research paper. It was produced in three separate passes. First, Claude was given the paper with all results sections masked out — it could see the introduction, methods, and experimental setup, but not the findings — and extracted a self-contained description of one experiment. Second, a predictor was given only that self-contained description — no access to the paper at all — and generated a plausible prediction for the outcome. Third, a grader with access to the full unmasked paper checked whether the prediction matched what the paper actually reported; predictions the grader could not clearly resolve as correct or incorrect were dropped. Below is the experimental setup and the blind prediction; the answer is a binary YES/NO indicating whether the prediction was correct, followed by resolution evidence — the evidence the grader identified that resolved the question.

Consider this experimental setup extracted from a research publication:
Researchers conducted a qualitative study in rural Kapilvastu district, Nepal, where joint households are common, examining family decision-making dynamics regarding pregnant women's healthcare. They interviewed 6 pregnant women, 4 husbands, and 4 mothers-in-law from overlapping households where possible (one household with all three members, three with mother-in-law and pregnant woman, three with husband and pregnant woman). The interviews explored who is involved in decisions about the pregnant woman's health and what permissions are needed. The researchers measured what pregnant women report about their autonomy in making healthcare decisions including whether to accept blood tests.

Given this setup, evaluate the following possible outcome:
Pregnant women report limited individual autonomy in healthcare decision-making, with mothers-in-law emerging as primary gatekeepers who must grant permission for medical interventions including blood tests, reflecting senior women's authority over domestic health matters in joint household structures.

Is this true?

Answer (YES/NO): NO